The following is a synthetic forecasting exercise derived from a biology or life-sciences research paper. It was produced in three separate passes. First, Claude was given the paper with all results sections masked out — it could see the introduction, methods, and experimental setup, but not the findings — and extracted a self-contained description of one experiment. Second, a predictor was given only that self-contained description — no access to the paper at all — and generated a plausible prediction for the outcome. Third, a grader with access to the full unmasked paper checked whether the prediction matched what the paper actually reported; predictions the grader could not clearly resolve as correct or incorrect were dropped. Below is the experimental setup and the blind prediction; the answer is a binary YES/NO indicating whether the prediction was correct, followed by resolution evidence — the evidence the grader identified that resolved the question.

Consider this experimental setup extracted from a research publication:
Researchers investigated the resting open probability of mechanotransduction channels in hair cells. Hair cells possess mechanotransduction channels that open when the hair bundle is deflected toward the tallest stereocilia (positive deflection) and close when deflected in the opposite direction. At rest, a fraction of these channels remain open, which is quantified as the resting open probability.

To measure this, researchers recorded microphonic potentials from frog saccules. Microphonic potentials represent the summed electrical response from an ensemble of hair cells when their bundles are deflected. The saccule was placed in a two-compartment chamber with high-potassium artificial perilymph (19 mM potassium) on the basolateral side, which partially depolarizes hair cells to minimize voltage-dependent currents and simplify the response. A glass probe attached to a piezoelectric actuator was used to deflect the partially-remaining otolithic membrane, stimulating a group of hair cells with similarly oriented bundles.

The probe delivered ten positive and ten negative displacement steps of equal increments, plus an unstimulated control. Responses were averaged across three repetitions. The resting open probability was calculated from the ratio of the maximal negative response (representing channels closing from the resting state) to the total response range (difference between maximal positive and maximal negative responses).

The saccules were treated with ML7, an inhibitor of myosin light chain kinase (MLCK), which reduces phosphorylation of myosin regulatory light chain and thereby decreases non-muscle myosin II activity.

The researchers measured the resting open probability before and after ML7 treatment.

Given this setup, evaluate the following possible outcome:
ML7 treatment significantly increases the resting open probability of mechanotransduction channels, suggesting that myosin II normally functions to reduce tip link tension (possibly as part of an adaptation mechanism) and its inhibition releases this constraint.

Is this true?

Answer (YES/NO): YES